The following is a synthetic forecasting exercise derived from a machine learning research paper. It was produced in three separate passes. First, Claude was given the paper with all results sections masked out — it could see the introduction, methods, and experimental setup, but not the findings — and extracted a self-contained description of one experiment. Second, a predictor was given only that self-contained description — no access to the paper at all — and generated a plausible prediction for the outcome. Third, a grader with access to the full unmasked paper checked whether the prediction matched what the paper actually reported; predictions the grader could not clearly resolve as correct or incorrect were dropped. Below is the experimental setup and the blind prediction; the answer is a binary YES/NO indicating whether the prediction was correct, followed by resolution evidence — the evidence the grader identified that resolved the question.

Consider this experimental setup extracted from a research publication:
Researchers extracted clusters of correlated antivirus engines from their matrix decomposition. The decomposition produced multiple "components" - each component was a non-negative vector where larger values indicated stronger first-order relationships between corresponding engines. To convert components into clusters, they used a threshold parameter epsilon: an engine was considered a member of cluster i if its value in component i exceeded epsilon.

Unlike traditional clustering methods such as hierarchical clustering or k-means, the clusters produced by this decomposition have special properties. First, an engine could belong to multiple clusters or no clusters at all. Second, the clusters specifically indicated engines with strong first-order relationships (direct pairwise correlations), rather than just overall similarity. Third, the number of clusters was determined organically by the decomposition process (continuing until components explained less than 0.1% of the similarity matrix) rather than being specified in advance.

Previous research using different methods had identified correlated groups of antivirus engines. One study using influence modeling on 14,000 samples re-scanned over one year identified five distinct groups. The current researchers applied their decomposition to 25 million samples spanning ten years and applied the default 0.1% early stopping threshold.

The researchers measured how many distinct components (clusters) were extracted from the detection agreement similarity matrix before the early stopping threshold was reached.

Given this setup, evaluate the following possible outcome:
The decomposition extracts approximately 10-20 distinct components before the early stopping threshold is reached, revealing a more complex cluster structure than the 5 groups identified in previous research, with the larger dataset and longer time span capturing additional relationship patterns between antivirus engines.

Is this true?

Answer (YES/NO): YES